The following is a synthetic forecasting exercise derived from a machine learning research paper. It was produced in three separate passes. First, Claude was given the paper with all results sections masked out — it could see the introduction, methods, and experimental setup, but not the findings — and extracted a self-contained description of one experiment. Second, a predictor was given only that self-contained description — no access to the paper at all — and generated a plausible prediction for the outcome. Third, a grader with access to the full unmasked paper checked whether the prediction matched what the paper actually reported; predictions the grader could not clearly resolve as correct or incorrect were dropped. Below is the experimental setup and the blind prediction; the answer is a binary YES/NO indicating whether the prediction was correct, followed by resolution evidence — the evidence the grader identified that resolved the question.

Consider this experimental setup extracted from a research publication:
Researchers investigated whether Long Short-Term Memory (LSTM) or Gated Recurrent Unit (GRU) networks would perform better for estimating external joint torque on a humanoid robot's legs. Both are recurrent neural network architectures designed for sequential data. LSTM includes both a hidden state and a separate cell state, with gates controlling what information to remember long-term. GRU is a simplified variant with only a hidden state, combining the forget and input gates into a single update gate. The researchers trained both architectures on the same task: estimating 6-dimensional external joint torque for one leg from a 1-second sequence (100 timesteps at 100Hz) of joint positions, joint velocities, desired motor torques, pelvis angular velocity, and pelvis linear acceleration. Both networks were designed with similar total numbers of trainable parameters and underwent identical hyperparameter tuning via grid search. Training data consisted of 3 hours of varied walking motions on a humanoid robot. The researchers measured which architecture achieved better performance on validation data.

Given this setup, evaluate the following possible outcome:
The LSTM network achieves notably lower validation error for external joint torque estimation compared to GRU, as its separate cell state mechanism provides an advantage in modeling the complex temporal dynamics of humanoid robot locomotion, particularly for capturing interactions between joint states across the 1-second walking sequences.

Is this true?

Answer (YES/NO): NO